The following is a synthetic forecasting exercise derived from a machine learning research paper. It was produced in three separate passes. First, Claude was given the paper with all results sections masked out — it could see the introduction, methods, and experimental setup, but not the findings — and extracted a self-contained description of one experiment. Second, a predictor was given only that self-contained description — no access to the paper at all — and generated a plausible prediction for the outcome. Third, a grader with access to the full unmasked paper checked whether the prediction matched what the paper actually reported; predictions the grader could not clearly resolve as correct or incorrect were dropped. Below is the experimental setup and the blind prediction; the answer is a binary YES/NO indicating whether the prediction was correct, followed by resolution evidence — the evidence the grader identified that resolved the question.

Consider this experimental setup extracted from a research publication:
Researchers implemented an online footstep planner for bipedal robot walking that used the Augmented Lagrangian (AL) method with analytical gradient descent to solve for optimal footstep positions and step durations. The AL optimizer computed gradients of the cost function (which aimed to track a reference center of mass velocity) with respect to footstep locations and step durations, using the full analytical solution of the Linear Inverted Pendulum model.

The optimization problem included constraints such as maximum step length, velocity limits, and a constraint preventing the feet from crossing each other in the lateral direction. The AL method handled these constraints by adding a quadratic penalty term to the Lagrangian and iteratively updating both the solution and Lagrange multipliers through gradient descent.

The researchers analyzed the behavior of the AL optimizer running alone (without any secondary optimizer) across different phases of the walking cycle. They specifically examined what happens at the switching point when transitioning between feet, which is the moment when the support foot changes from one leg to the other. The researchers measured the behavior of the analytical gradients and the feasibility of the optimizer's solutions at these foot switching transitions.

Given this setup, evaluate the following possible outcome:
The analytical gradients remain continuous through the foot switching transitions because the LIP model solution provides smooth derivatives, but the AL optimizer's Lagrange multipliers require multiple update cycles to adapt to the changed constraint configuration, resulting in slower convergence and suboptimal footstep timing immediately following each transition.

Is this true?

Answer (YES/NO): NO